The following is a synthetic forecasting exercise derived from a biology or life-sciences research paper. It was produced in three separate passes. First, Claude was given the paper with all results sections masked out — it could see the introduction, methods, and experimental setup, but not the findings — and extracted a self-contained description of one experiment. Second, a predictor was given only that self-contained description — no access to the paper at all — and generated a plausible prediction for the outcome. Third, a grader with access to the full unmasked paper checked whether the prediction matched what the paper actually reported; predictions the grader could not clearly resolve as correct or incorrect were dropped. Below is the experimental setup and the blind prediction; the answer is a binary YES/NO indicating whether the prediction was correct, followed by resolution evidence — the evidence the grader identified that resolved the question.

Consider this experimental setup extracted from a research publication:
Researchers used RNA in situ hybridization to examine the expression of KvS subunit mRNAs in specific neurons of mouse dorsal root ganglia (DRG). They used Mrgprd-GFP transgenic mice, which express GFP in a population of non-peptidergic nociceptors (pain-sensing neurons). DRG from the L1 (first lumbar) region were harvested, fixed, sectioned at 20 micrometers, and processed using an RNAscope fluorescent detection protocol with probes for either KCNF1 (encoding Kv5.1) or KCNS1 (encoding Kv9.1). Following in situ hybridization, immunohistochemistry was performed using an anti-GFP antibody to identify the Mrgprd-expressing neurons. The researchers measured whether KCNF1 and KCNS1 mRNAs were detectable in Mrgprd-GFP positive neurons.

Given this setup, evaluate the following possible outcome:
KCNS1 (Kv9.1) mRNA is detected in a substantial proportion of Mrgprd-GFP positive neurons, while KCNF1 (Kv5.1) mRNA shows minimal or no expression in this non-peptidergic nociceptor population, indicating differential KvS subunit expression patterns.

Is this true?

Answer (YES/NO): NO